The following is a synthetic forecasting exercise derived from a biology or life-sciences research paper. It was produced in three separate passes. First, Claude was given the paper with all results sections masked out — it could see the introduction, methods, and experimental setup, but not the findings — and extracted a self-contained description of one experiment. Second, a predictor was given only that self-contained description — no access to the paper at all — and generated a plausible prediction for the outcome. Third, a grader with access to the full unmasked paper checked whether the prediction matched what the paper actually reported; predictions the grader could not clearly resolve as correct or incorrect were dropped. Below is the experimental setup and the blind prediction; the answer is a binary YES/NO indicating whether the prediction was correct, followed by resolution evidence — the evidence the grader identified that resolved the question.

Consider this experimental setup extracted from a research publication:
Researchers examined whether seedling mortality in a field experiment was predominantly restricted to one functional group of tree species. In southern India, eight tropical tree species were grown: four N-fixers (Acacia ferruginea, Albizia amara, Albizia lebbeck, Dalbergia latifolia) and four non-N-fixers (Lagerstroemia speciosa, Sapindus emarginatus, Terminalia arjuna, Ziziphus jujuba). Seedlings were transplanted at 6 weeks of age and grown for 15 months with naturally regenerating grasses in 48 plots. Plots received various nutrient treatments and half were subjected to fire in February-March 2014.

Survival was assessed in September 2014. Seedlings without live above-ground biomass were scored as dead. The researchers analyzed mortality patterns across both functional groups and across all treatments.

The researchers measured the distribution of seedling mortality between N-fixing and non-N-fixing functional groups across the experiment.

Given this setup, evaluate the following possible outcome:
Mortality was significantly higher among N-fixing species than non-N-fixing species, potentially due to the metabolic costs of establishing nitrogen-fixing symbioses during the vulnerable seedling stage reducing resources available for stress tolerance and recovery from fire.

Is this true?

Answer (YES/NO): NO